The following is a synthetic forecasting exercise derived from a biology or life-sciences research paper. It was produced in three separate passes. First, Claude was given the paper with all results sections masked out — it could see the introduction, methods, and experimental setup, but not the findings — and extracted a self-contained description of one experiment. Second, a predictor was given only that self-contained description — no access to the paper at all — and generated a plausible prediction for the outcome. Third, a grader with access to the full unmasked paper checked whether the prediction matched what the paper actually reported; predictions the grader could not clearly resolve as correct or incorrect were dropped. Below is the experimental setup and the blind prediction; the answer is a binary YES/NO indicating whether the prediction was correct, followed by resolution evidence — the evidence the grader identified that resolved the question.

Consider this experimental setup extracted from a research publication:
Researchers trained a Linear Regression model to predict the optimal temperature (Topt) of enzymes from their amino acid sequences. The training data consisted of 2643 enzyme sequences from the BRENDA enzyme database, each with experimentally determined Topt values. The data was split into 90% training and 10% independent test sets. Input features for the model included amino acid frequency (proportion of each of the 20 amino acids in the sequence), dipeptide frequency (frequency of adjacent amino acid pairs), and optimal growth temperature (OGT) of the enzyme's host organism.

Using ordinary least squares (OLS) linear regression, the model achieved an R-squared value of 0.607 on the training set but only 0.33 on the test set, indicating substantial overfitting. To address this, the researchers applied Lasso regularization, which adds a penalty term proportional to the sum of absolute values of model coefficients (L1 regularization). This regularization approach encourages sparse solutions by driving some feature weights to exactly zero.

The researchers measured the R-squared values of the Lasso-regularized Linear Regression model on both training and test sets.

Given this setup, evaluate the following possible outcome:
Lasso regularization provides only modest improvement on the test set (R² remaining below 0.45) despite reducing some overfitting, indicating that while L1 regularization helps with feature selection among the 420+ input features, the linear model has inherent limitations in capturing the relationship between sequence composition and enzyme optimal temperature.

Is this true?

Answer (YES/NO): NO